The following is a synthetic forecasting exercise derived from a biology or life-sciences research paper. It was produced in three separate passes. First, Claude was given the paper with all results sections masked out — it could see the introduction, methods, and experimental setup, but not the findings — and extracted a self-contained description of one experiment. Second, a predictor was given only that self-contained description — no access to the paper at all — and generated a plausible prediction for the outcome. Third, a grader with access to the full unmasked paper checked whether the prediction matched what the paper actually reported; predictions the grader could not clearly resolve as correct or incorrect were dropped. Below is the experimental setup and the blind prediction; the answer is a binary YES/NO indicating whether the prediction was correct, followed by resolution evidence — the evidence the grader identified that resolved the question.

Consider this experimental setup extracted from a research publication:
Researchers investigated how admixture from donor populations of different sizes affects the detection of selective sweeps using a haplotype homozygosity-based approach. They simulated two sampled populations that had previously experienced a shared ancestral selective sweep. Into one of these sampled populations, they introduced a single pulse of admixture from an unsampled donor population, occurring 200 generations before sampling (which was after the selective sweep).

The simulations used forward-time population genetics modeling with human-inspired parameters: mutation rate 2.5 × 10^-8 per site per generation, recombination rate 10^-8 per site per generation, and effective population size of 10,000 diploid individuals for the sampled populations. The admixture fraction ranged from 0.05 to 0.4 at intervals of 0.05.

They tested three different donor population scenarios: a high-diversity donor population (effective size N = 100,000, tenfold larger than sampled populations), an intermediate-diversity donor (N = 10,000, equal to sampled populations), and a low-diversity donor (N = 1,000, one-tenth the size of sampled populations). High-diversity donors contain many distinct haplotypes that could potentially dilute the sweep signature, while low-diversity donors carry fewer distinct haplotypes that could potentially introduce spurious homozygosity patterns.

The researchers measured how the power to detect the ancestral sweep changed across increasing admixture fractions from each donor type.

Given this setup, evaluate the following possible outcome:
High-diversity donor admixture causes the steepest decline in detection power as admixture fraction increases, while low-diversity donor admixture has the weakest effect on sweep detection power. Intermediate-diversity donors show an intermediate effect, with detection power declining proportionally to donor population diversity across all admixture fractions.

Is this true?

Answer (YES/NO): NO